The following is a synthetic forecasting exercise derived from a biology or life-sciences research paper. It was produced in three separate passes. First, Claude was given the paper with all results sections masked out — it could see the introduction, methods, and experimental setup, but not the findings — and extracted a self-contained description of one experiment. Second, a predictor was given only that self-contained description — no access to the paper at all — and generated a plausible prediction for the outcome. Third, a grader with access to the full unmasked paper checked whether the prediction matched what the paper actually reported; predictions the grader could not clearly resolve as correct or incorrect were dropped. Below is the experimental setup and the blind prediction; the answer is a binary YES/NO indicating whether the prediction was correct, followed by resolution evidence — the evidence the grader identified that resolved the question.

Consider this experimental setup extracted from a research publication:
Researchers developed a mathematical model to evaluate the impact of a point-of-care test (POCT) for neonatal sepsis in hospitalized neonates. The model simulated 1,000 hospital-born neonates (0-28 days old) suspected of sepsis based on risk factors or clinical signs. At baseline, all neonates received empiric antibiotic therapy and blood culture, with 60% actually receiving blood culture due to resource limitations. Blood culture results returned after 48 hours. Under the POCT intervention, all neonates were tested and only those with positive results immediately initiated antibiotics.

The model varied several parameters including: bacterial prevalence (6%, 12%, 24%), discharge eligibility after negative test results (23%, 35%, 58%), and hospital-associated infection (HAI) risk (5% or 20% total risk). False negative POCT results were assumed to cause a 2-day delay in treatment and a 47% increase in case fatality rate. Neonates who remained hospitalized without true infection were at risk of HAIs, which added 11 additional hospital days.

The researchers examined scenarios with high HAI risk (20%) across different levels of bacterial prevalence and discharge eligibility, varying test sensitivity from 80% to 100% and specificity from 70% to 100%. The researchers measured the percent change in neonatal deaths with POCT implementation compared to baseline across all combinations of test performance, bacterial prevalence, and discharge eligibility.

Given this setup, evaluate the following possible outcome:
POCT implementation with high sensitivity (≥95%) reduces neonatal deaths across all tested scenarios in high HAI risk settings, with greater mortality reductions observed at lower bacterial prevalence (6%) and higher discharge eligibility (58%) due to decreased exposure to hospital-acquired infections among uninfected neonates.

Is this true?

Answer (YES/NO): YES